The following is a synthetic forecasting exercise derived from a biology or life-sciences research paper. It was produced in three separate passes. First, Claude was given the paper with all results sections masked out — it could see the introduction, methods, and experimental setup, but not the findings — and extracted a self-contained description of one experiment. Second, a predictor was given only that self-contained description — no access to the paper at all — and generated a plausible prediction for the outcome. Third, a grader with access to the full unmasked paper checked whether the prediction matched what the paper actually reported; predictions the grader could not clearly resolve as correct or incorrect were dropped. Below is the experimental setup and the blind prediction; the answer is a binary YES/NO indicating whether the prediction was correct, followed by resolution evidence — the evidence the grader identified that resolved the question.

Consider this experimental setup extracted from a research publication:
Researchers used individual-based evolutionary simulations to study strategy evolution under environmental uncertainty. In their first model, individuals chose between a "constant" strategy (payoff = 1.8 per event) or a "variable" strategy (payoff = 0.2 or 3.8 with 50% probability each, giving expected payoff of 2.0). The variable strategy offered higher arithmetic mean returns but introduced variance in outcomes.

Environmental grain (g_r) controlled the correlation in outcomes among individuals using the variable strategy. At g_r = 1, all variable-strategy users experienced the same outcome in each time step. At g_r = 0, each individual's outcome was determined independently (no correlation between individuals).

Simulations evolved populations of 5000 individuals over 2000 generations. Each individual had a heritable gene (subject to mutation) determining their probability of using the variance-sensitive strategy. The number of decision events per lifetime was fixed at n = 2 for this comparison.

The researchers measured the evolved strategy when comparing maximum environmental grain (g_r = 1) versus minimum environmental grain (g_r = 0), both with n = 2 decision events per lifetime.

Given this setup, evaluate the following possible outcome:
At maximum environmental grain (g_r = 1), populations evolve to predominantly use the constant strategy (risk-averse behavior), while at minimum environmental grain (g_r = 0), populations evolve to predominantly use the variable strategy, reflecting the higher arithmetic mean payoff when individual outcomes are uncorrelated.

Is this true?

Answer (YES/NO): YES